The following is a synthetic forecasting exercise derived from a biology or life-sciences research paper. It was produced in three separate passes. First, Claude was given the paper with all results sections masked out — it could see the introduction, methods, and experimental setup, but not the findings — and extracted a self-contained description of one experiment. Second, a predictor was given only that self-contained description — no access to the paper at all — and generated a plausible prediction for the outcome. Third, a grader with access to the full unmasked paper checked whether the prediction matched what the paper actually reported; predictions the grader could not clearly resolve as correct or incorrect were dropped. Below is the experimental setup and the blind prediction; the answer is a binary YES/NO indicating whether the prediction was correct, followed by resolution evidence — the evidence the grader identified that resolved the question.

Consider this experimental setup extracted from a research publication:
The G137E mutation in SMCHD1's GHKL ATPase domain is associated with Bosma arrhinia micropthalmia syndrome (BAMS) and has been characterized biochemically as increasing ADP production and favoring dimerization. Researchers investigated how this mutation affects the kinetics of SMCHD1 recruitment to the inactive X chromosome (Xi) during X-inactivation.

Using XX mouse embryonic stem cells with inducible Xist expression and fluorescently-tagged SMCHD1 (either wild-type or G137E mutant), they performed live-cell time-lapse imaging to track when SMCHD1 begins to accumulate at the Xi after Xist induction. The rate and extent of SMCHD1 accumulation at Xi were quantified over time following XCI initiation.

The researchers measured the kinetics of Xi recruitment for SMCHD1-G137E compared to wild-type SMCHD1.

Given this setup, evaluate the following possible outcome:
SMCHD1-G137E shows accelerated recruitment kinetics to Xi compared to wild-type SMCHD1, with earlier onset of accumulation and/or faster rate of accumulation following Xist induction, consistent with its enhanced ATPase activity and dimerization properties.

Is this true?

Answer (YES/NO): YES